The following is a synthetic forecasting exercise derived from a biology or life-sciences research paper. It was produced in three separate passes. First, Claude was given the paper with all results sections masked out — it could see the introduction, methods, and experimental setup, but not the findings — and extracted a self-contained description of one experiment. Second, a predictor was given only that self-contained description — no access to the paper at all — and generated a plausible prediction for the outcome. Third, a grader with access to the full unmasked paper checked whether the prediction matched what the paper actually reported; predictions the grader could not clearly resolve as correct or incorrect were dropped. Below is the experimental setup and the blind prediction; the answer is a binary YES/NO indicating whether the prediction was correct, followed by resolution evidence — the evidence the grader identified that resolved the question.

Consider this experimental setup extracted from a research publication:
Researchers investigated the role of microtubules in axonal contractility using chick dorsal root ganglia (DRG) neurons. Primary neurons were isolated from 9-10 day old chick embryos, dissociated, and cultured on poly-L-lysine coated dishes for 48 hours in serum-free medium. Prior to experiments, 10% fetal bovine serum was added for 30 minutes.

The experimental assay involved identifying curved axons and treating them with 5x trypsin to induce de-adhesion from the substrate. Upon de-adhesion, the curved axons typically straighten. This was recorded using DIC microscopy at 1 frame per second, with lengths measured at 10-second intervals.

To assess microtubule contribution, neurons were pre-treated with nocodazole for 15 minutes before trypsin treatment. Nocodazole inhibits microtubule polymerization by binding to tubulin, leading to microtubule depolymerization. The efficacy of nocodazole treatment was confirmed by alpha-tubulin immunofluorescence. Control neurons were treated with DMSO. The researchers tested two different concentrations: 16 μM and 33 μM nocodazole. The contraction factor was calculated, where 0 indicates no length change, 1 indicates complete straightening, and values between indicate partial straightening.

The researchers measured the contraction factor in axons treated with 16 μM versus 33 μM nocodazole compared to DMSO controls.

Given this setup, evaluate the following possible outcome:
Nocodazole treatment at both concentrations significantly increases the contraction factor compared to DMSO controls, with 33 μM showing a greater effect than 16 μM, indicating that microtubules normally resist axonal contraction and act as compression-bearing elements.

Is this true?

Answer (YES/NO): NO